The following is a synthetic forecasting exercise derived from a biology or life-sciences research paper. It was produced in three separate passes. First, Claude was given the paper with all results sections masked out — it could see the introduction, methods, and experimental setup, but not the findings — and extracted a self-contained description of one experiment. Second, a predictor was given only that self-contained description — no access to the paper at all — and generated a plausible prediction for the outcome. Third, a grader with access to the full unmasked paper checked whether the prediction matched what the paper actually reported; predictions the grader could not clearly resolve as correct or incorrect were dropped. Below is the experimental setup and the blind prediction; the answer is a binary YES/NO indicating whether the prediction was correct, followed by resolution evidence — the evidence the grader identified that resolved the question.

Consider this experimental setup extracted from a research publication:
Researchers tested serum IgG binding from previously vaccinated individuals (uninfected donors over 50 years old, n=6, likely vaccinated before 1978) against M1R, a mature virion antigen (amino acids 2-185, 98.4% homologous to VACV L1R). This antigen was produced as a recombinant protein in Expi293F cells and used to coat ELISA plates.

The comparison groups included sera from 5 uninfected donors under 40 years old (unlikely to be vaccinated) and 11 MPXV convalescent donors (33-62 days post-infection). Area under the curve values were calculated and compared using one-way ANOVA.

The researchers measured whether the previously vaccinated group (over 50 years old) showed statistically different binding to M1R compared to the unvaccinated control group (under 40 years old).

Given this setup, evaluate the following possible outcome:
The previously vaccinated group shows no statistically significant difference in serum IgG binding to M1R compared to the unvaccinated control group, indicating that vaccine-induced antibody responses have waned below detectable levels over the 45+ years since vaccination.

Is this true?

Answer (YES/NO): NO